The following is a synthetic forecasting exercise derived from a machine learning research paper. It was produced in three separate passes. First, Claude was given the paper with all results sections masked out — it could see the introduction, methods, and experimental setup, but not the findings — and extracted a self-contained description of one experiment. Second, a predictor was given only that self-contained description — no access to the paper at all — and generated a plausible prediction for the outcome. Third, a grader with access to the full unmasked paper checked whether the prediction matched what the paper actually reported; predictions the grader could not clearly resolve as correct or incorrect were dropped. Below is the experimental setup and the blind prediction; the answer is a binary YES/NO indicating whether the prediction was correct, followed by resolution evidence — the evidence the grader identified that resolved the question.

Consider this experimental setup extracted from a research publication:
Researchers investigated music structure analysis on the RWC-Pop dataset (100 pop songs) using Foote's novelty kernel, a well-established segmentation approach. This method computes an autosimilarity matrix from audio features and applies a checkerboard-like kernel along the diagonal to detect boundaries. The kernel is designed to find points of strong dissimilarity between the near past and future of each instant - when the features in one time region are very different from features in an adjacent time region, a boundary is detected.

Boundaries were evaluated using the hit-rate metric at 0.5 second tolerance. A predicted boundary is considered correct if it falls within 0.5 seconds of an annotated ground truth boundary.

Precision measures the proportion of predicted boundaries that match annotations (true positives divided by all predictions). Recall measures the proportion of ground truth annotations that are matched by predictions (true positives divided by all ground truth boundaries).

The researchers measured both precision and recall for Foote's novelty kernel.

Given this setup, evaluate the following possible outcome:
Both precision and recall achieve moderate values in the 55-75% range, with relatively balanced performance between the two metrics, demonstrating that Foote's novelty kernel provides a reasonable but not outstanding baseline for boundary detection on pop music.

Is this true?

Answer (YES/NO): NO